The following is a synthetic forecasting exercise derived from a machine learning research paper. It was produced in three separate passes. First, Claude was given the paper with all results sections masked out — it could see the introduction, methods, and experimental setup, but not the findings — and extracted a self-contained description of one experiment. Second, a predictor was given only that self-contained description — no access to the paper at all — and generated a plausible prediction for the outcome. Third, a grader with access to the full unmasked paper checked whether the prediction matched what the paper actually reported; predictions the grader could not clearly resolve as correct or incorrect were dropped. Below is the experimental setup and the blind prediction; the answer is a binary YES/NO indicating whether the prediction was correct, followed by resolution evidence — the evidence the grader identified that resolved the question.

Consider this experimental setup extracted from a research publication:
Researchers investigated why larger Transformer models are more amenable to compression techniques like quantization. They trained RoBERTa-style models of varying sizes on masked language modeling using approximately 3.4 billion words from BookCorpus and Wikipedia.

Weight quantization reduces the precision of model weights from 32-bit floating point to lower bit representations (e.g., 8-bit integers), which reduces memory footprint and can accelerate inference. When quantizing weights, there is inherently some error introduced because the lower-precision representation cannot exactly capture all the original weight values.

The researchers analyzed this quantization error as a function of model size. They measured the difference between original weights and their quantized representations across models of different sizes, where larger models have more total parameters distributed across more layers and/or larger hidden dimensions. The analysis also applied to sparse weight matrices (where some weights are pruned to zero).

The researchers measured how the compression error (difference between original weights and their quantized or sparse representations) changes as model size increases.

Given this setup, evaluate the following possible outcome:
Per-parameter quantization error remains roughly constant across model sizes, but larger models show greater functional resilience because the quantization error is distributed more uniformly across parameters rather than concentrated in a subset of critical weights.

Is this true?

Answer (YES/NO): NO